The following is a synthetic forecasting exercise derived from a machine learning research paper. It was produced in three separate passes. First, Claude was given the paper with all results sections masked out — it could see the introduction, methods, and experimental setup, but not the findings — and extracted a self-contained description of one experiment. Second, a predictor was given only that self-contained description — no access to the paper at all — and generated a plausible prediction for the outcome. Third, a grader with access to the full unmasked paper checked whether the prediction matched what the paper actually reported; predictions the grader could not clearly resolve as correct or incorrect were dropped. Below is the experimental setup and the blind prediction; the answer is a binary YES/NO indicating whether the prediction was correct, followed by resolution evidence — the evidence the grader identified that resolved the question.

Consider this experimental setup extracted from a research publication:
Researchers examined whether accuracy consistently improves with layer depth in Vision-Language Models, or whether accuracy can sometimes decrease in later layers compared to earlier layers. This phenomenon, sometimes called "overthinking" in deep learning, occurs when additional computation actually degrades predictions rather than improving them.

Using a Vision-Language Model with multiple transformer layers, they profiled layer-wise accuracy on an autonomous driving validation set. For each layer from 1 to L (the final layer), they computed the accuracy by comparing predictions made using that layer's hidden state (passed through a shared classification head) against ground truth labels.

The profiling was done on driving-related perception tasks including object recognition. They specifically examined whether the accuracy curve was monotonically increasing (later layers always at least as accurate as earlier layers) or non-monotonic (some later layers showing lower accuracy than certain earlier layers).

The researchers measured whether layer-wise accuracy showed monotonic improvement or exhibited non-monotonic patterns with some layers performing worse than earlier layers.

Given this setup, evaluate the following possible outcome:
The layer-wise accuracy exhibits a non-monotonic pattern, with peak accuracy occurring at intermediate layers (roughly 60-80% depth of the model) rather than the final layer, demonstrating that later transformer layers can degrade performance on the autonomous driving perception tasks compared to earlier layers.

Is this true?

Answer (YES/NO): NO